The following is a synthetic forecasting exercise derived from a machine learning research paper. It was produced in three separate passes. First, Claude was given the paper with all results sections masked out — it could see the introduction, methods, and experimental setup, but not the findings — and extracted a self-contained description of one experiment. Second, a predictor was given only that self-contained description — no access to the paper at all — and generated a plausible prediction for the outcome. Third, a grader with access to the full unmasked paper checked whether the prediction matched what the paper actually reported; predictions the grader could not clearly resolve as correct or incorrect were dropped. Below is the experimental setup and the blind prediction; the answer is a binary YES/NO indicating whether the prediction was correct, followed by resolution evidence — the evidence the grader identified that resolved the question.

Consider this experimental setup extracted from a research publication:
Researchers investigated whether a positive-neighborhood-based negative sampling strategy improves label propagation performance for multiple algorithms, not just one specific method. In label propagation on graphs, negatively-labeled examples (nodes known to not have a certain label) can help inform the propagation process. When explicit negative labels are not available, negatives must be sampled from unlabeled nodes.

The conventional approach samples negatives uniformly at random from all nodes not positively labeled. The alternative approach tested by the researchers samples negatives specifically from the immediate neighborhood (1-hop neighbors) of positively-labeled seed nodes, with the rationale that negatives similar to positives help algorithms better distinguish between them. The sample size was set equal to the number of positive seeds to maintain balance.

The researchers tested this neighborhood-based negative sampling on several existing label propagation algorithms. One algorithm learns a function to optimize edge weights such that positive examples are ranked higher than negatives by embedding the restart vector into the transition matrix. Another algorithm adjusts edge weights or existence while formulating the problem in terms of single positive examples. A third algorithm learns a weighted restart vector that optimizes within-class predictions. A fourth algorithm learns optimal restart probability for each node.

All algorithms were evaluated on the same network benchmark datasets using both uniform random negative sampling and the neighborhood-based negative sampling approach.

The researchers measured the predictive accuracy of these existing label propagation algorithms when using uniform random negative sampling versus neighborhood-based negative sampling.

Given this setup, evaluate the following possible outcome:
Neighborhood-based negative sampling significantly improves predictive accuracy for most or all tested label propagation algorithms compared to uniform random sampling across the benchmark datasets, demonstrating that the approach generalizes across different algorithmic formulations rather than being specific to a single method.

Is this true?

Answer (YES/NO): YES